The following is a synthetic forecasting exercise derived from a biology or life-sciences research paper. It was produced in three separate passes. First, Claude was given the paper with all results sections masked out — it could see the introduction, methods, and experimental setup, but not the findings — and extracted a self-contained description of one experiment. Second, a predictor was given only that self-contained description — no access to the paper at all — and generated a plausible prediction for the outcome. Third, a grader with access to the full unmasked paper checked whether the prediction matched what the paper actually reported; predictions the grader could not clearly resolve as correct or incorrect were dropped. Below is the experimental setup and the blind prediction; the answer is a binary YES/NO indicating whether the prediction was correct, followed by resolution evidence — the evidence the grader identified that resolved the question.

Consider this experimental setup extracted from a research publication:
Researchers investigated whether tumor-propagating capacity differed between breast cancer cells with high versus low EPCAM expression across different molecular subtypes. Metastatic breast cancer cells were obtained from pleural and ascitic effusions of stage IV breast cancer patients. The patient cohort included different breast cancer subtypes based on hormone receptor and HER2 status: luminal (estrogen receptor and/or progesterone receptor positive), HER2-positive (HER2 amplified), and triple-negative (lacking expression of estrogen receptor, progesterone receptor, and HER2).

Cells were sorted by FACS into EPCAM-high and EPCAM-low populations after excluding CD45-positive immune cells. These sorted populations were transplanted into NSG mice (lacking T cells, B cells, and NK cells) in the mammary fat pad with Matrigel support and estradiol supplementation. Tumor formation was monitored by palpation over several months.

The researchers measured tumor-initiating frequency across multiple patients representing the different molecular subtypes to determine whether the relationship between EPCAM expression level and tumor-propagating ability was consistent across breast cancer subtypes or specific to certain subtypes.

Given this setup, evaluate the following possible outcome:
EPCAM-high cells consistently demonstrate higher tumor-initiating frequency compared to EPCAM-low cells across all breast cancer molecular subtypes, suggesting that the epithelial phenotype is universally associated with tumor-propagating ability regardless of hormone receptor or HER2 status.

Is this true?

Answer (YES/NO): YES